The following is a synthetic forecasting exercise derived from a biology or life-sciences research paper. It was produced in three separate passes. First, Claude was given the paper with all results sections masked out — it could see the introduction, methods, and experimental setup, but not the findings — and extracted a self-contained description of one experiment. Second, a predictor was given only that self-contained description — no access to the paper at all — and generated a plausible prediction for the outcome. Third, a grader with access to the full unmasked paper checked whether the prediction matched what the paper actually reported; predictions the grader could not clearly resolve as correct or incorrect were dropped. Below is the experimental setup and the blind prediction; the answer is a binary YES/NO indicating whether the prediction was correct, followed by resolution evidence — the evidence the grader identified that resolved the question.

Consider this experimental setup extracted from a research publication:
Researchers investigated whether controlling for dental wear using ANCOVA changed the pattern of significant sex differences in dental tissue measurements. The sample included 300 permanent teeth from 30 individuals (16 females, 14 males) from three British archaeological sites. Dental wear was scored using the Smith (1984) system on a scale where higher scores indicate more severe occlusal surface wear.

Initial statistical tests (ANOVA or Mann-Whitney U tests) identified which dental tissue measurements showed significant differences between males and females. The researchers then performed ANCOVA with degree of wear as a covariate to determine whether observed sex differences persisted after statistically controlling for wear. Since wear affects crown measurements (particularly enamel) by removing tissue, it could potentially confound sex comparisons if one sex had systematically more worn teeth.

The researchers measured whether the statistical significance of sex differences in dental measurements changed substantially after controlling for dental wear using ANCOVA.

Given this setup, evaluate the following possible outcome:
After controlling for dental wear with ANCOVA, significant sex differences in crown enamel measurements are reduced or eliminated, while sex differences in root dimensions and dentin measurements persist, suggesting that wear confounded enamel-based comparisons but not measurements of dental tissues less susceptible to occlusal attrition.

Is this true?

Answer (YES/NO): YES